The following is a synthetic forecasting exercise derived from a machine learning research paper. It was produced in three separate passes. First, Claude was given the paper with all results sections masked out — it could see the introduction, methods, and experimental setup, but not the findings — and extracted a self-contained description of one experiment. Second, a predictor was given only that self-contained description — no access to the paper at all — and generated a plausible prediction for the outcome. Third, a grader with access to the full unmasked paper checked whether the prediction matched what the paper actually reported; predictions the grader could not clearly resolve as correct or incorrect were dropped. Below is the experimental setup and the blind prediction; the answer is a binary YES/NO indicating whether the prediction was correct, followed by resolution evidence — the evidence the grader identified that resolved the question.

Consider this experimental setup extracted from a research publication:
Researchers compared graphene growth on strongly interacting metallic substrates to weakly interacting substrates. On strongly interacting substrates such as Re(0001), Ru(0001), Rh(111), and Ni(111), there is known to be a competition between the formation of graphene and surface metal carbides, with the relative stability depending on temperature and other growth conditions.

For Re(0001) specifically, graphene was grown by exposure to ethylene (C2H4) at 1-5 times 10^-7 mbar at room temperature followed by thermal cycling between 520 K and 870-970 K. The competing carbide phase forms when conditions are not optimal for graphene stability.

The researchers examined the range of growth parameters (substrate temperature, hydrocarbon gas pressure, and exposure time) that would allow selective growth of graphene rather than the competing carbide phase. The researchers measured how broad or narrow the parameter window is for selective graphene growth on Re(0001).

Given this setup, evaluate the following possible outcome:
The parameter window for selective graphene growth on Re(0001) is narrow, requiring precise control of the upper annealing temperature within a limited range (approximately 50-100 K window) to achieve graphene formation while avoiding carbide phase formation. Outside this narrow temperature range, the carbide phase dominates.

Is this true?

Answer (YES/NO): YES